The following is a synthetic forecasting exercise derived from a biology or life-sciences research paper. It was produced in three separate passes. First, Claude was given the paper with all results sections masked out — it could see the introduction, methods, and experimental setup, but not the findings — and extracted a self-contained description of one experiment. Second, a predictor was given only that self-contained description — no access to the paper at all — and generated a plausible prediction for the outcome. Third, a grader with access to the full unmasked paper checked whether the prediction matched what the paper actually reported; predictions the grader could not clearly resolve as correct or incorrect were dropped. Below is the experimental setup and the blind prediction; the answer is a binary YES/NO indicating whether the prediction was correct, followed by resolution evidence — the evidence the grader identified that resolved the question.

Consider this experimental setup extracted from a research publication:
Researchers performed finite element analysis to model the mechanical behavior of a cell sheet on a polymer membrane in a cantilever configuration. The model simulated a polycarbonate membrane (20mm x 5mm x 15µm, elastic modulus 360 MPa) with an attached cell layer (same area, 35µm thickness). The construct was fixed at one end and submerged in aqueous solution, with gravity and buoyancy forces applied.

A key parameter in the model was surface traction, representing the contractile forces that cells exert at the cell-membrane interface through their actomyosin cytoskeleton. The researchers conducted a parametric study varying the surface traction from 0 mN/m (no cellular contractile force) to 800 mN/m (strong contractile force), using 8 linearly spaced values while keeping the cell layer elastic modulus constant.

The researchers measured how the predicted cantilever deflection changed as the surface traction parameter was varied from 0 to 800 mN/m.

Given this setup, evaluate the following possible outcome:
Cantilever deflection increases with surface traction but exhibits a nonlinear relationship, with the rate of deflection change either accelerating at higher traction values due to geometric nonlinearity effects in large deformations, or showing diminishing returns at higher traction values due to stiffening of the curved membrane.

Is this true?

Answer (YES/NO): NO